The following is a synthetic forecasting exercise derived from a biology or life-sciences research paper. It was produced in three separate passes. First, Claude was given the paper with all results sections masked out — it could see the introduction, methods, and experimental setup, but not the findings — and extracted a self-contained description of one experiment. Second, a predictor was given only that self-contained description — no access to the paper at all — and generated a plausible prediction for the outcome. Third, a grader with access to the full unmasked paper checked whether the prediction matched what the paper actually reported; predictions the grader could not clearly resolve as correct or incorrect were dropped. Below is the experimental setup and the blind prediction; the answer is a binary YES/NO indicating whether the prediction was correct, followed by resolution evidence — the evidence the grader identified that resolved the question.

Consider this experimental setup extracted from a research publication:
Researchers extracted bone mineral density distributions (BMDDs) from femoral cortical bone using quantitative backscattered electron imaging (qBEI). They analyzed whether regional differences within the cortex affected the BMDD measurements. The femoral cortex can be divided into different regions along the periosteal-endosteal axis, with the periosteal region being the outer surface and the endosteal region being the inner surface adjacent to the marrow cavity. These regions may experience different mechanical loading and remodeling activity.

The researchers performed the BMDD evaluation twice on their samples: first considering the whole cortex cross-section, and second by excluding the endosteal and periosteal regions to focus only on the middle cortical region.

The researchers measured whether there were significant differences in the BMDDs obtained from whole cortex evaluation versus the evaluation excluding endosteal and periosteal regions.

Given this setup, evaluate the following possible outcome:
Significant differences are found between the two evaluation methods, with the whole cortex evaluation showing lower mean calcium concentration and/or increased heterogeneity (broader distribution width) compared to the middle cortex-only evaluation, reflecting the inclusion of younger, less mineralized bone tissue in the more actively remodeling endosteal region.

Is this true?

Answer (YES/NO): NO